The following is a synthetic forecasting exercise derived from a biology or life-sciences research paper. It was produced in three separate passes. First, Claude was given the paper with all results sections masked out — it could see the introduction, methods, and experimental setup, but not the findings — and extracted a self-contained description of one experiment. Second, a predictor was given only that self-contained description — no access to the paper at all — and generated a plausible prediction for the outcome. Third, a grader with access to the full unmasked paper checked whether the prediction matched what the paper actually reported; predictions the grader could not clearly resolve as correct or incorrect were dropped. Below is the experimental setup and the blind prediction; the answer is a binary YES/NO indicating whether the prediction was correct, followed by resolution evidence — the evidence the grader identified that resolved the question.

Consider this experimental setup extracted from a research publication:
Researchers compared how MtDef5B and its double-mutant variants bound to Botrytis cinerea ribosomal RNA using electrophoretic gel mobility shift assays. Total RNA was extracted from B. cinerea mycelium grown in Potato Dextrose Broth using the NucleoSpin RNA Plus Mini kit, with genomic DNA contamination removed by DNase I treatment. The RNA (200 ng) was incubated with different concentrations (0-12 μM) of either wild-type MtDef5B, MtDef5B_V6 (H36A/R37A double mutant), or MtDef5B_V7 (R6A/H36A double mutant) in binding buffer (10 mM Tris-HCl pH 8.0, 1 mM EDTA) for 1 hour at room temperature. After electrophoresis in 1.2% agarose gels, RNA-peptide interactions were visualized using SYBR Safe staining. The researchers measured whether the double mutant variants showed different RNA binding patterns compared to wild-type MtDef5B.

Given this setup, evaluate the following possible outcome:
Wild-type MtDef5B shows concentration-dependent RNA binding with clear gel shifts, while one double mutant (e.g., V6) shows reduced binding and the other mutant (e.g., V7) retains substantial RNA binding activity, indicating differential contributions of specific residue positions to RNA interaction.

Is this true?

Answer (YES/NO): NO